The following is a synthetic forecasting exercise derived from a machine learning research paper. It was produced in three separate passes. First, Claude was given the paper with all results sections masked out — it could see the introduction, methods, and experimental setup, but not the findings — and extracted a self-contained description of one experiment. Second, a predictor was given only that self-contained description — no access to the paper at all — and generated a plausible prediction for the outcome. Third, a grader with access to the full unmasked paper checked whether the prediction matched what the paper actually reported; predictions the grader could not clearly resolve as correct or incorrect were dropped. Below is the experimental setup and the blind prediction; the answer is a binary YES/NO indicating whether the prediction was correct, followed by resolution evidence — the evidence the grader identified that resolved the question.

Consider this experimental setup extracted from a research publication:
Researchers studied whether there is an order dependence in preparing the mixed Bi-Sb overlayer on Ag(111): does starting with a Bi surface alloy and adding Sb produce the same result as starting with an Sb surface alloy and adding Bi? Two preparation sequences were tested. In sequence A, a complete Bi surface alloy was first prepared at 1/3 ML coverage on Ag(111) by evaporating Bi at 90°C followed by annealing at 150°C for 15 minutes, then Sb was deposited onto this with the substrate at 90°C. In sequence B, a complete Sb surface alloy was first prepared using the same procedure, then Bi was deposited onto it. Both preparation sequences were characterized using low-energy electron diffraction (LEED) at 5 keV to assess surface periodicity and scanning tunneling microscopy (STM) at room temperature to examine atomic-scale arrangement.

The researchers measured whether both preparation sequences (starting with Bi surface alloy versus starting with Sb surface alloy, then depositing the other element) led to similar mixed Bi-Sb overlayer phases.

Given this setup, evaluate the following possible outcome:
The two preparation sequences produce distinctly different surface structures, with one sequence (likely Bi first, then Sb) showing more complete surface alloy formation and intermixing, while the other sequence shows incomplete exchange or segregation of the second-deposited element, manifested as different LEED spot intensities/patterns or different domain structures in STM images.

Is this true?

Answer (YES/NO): NO